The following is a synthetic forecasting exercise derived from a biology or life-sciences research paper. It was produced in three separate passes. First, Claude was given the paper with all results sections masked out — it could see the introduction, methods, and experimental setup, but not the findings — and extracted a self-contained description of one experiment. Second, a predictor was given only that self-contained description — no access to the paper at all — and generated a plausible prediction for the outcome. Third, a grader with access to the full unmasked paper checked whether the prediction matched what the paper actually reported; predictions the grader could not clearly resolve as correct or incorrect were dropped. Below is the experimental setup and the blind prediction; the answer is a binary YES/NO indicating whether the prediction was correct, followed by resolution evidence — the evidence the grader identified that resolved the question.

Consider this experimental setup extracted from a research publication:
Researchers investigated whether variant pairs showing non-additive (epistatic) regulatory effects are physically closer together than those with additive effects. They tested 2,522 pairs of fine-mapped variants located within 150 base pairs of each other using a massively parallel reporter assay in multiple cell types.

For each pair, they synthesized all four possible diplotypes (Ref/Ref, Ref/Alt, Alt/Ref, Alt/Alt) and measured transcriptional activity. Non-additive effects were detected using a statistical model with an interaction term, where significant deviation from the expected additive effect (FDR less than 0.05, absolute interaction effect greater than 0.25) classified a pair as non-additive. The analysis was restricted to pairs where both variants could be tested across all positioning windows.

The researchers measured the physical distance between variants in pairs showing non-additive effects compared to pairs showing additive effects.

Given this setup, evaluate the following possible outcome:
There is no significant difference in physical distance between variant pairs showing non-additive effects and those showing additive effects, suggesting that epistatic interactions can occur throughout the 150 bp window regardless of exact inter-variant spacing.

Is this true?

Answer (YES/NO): NO